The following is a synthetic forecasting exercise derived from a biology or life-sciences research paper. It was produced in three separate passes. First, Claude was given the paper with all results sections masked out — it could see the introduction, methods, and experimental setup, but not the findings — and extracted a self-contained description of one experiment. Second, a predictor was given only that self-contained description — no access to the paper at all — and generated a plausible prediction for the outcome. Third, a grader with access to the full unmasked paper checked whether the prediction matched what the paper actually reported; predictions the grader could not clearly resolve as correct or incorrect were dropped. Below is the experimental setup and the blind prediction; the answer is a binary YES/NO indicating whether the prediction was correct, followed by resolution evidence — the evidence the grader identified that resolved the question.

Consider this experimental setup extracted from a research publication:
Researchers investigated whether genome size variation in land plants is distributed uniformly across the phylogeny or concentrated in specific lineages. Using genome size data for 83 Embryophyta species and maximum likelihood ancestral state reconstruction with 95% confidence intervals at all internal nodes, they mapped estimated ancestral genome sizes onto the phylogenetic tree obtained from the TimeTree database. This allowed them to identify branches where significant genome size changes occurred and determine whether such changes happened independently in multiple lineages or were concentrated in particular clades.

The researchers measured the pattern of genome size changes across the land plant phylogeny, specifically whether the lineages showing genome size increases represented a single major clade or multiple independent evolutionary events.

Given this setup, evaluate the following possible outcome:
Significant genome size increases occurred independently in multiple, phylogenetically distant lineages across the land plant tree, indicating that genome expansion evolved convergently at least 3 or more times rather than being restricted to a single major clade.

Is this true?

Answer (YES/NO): YES